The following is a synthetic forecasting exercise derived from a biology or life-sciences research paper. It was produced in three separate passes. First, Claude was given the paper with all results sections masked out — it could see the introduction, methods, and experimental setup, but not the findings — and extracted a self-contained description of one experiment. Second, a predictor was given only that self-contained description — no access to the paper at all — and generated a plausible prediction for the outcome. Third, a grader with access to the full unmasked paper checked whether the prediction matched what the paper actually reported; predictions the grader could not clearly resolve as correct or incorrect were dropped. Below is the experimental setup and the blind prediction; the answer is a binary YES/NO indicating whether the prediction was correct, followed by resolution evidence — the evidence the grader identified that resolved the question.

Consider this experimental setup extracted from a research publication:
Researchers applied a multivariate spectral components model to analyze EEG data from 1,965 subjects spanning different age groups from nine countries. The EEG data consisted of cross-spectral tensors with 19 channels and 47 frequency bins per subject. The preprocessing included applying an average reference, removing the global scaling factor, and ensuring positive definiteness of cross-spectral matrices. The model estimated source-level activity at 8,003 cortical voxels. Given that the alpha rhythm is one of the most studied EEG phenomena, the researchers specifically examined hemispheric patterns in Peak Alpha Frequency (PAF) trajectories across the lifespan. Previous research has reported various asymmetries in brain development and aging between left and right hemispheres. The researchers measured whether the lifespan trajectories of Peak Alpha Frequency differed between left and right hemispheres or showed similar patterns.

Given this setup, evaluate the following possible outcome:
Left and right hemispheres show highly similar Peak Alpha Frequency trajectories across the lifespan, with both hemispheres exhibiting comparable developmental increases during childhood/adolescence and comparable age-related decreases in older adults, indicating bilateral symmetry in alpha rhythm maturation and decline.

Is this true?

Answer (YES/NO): YES